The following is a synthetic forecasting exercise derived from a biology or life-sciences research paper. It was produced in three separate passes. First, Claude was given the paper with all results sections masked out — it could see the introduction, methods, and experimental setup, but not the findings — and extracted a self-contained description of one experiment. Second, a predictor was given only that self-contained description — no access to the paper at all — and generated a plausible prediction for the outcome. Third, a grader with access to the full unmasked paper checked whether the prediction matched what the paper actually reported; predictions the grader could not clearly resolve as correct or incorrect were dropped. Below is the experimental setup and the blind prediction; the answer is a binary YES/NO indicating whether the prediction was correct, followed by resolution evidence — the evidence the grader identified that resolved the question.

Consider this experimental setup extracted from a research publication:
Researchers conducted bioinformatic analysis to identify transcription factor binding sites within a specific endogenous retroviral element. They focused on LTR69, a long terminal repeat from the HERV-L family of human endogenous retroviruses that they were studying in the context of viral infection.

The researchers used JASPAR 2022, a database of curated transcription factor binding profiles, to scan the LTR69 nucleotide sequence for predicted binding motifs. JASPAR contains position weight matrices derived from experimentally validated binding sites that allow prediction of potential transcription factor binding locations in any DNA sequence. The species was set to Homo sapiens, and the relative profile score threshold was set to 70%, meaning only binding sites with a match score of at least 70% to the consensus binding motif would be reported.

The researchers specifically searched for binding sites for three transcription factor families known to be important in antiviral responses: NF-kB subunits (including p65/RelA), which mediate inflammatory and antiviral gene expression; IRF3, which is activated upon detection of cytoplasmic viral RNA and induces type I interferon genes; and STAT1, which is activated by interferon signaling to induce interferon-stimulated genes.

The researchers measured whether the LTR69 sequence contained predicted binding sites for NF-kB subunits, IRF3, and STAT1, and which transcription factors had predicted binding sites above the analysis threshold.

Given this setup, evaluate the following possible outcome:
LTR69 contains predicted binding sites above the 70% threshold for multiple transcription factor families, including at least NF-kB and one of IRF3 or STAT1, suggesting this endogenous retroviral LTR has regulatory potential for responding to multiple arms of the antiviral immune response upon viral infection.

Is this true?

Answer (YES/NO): YES